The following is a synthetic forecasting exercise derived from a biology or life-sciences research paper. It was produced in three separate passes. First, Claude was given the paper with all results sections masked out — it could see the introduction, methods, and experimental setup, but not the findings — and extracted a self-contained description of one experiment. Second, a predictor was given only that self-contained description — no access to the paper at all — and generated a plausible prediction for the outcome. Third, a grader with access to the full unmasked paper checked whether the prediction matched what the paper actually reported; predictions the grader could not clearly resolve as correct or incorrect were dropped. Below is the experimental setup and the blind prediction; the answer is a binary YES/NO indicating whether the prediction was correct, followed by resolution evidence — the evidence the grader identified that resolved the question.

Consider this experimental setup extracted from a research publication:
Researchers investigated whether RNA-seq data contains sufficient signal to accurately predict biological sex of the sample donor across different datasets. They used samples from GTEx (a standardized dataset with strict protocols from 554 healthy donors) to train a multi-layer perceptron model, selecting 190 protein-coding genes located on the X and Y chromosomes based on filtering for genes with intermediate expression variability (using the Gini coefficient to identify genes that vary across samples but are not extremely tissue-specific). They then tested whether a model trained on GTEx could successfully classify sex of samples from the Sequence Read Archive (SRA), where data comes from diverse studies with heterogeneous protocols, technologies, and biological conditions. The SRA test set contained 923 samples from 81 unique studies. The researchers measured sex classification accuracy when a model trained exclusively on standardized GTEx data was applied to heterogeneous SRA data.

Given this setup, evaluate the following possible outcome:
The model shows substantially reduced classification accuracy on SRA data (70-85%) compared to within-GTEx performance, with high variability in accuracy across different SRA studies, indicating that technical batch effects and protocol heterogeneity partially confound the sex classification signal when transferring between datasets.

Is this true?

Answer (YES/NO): NO